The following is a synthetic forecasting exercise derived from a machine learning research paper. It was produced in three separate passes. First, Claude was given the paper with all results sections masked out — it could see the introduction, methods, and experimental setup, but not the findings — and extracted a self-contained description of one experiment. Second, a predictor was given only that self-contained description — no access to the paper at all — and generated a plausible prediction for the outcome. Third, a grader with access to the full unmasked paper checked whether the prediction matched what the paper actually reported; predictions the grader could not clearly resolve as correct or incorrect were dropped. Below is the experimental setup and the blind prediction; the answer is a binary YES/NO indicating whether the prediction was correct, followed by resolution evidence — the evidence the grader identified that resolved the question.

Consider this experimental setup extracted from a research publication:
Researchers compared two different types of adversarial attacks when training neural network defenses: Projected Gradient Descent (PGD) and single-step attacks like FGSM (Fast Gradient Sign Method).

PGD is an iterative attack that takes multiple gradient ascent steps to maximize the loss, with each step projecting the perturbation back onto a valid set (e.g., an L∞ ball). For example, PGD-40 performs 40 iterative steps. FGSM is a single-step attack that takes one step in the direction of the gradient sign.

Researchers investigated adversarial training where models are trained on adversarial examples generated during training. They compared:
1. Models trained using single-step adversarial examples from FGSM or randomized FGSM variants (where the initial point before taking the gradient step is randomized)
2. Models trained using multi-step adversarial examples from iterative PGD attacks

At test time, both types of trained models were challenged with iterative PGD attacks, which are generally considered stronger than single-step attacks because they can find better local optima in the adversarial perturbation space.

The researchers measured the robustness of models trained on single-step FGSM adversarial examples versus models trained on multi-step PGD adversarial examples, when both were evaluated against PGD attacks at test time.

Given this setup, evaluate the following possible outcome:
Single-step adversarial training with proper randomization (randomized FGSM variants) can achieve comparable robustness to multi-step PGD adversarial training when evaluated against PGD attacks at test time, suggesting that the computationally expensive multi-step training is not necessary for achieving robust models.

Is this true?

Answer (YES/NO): NO